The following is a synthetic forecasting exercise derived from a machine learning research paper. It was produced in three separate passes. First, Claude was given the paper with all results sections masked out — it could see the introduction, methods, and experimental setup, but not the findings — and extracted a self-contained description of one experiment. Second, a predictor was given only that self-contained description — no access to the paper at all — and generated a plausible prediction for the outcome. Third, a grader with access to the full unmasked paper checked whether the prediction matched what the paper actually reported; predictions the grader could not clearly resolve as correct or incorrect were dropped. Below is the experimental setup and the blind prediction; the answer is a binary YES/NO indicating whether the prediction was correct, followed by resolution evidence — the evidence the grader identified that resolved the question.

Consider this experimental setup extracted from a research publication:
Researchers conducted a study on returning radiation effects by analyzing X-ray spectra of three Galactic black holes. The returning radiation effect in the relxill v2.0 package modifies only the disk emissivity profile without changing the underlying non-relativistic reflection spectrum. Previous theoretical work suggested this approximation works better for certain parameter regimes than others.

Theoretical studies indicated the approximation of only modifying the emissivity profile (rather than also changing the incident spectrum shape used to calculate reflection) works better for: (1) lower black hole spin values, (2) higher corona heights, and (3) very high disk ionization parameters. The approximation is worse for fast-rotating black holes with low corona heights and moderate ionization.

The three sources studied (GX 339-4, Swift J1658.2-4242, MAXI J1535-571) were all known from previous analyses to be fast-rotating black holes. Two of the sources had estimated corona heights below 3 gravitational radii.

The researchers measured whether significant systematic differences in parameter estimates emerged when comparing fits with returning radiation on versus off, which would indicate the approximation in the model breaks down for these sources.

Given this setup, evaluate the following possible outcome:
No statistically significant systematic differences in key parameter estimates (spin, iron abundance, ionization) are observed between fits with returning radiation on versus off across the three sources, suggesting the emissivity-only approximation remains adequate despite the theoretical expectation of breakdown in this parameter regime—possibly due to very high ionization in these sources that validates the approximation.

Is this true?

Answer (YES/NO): NO